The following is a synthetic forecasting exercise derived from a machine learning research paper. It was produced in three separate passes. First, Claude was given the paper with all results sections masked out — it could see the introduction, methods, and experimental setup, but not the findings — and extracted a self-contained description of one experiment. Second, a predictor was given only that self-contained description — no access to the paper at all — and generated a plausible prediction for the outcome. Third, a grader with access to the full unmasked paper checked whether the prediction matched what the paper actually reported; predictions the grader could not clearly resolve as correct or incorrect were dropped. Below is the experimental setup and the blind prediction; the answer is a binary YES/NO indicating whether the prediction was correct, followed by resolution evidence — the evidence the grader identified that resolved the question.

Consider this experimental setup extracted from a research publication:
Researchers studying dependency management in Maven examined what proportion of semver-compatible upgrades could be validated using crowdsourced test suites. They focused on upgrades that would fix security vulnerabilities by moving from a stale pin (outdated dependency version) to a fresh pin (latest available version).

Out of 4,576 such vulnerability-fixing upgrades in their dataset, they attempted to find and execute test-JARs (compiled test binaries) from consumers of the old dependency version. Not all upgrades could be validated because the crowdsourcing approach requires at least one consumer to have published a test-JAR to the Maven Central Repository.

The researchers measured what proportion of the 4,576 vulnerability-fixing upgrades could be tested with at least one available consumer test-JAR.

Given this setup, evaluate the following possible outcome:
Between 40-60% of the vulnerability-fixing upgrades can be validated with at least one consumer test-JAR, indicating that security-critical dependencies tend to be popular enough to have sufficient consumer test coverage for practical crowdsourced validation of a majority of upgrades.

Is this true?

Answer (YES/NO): NO